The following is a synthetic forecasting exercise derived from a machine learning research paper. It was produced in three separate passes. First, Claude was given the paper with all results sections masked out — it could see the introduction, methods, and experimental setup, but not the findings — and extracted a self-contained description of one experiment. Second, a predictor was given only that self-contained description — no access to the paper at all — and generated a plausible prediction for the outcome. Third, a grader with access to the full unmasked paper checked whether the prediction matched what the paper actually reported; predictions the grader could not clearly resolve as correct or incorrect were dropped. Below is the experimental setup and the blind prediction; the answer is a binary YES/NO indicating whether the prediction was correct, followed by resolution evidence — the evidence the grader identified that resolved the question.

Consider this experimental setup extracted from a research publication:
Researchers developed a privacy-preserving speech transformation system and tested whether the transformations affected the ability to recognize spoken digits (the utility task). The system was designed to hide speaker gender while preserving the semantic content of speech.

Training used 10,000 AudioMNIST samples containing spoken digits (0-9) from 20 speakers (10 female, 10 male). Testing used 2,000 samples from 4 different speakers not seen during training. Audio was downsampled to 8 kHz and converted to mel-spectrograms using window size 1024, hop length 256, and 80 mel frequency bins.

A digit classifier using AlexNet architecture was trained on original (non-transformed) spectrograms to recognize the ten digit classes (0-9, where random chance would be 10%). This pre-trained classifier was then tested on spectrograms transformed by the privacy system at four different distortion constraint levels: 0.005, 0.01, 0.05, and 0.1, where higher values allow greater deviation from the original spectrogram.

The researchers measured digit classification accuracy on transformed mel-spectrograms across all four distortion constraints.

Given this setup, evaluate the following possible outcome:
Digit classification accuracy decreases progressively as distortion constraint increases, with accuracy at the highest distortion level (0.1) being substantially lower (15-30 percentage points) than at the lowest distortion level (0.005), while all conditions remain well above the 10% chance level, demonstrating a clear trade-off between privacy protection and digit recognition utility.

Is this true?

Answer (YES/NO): NO